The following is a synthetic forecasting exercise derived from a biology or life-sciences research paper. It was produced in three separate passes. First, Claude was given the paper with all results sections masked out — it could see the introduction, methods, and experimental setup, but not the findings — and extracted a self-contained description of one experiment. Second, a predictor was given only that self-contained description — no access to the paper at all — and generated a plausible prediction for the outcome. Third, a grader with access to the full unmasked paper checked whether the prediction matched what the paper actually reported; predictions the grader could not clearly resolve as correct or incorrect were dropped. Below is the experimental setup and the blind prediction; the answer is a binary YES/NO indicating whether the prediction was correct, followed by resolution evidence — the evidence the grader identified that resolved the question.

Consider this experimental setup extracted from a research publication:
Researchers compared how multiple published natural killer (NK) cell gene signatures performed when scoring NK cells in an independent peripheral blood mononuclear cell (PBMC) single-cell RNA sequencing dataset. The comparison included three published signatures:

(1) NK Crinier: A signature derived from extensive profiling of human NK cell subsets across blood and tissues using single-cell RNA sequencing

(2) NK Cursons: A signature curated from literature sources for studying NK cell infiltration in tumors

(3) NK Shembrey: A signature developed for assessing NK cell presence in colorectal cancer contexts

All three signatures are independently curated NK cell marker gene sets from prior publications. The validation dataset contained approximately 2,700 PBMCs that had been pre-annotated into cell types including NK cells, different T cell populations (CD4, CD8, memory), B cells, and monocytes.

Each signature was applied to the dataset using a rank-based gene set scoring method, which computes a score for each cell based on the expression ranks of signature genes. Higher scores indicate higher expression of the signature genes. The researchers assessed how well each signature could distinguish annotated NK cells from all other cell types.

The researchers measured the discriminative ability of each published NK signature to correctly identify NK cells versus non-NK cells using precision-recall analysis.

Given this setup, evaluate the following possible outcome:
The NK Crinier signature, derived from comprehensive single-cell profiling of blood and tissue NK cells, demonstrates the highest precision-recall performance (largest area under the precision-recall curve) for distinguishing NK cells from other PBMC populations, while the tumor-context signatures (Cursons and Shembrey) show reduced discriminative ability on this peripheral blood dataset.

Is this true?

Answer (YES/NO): NO